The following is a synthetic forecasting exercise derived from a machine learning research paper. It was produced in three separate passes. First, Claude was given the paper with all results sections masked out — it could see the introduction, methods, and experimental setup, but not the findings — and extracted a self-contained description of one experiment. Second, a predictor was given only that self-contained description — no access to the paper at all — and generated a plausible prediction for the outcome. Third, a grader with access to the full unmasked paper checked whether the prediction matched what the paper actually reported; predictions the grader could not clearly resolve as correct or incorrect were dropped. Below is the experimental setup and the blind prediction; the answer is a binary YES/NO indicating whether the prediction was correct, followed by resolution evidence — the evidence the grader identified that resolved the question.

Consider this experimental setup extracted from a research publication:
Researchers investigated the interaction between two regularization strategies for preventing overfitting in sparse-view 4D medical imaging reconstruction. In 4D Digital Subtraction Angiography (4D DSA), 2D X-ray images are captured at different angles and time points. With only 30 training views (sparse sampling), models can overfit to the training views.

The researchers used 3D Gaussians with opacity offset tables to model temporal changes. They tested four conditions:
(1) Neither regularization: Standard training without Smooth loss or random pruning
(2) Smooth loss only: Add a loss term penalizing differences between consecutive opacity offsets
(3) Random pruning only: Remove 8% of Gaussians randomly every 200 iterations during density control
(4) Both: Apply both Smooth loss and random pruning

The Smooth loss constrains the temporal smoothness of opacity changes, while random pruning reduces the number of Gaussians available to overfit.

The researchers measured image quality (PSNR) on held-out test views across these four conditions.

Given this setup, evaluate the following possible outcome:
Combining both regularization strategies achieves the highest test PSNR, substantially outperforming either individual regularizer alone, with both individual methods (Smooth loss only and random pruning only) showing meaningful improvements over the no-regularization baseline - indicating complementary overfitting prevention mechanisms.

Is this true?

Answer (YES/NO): NO